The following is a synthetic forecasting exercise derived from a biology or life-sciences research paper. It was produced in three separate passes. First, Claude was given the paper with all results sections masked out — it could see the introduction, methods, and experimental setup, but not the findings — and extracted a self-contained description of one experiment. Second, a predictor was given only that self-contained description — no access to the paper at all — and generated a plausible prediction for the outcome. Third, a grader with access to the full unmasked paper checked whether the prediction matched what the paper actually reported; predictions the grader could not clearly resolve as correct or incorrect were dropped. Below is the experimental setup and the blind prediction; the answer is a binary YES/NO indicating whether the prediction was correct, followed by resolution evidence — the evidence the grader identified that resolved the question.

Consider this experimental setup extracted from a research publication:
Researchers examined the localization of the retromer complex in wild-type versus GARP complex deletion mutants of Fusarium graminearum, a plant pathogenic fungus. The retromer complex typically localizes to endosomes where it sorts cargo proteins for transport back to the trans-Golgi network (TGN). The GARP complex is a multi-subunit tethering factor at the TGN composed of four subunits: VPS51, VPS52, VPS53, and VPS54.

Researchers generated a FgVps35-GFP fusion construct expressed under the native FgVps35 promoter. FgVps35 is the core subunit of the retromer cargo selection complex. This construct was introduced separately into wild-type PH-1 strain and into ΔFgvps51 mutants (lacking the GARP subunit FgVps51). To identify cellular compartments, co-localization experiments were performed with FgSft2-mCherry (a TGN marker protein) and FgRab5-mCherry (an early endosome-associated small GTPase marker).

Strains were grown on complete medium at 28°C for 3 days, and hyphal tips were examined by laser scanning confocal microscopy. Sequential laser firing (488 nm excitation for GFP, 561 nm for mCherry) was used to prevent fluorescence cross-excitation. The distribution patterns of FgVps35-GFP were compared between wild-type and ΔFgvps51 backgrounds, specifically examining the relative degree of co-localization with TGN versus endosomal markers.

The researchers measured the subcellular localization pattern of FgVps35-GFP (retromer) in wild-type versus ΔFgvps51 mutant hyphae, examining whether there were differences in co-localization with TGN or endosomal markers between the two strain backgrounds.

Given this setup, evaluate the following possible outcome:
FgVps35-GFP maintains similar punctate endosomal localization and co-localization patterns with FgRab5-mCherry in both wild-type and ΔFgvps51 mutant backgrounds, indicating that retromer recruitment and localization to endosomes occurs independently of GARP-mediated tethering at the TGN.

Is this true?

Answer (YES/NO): NO